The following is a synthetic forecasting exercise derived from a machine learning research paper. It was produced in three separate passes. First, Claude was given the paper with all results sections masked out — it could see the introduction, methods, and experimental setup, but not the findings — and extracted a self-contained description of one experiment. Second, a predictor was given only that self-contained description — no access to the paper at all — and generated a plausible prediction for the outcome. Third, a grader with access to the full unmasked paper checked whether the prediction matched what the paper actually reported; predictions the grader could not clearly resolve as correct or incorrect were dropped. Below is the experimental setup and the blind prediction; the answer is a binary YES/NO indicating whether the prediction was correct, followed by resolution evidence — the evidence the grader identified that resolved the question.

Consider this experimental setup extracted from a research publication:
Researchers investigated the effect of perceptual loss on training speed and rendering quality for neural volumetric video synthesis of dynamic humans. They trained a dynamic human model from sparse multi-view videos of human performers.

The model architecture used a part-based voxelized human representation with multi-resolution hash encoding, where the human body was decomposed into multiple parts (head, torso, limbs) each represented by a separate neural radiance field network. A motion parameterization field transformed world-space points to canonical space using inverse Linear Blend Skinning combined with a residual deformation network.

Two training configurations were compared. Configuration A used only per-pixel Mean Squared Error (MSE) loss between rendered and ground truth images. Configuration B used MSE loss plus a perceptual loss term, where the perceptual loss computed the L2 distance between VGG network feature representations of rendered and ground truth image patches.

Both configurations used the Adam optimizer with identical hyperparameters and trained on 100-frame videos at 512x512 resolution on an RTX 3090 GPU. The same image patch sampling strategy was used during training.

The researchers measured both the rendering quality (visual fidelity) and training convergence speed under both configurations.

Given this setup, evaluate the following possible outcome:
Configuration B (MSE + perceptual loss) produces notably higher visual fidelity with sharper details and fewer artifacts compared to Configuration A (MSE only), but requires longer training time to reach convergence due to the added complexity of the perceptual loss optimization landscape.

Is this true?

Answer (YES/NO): NO